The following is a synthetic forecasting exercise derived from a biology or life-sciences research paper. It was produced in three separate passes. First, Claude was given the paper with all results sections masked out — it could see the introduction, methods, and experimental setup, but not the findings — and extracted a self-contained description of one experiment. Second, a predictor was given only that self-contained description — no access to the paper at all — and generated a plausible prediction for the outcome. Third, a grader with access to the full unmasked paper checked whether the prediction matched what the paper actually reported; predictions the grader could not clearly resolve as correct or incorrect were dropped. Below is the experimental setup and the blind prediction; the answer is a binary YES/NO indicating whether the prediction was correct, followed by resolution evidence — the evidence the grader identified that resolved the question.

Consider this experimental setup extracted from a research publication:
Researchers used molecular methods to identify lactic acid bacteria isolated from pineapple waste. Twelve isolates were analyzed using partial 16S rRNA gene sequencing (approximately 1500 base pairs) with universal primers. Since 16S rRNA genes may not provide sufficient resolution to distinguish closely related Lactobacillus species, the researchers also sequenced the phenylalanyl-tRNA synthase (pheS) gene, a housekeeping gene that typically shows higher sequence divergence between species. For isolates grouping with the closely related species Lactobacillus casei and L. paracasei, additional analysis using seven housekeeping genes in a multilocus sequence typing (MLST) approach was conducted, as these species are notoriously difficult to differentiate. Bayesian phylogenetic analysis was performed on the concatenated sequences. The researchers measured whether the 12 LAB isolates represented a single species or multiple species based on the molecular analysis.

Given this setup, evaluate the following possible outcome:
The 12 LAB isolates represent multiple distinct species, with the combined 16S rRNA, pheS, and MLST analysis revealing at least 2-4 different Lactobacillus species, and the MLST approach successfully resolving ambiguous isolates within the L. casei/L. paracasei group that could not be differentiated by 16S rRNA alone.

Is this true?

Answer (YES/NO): NO